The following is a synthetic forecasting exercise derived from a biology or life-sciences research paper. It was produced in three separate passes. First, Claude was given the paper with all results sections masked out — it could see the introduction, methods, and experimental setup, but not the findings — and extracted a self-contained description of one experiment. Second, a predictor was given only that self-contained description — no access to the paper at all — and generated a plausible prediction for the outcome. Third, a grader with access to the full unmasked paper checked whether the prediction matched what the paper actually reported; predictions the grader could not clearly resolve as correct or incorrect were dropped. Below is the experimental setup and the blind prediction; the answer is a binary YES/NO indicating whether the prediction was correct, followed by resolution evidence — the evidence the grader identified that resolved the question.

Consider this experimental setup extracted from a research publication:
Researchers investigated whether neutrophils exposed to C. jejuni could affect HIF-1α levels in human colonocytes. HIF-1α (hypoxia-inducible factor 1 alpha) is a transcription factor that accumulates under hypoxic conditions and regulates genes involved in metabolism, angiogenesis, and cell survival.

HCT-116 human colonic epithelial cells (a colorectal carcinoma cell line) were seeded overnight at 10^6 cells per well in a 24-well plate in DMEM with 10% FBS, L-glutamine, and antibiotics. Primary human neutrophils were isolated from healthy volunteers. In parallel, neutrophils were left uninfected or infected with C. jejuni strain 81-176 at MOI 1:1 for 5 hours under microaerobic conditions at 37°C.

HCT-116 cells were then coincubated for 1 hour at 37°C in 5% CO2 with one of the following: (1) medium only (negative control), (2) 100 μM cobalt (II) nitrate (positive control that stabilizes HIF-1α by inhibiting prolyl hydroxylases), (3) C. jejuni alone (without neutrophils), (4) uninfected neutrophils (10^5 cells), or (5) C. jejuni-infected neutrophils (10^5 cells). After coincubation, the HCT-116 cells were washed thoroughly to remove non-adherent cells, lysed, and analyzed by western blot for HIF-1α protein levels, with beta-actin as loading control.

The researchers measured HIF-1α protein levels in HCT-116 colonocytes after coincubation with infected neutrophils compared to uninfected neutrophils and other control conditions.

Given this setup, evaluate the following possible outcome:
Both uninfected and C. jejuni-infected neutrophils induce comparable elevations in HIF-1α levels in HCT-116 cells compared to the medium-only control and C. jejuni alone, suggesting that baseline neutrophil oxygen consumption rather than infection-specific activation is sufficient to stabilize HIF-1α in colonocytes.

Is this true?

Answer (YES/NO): NO